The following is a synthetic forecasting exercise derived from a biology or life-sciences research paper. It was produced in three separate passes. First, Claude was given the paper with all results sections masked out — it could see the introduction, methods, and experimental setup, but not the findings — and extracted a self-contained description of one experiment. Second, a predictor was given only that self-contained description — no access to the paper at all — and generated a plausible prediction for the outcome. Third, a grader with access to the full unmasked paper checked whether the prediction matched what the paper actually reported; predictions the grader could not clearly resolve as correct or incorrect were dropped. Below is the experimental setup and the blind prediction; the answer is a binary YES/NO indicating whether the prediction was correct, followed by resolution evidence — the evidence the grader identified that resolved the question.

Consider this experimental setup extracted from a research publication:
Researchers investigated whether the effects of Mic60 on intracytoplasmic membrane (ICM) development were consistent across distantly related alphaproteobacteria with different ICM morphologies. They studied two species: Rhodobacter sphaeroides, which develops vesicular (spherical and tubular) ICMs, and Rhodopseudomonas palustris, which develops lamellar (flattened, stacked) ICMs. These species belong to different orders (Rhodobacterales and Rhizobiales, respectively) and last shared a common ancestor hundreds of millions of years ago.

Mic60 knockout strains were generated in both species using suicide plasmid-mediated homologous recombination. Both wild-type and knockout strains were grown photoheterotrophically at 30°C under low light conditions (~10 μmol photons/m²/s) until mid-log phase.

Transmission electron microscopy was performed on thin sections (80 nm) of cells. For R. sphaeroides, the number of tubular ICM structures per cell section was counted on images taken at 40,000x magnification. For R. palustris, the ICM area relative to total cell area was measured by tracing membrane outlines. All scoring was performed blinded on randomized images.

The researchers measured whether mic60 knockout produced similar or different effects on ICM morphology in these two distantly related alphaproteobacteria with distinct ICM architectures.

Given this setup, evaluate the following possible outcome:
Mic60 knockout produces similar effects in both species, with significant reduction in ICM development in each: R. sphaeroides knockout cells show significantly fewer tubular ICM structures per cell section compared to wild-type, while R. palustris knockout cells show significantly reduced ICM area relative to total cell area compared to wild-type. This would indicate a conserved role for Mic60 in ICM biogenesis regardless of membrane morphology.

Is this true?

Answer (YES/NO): NO